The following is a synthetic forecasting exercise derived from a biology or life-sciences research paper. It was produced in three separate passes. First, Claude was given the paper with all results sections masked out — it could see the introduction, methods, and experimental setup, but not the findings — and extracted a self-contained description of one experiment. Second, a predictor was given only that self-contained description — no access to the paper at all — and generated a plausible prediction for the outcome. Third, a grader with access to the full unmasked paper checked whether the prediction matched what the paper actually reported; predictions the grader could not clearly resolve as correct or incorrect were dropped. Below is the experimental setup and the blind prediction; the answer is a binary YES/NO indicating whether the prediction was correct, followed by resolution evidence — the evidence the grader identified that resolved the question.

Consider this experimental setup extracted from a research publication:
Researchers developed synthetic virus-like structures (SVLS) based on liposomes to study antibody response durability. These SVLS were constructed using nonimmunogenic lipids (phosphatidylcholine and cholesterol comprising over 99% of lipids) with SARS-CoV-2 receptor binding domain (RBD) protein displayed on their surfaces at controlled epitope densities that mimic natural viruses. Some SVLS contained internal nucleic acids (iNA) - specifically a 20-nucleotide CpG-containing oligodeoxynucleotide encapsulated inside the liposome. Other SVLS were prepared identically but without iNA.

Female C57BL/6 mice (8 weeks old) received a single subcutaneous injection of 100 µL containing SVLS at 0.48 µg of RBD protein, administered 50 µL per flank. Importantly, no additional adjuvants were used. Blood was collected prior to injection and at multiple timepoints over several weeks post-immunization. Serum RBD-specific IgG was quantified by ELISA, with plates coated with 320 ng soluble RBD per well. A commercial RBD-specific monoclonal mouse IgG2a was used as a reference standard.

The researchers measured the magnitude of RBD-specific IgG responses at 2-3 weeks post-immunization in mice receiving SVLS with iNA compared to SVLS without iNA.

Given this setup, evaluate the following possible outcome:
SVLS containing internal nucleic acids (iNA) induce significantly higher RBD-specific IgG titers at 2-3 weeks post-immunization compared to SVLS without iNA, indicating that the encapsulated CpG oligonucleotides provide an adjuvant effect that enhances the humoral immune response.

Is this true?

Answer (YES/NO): YES